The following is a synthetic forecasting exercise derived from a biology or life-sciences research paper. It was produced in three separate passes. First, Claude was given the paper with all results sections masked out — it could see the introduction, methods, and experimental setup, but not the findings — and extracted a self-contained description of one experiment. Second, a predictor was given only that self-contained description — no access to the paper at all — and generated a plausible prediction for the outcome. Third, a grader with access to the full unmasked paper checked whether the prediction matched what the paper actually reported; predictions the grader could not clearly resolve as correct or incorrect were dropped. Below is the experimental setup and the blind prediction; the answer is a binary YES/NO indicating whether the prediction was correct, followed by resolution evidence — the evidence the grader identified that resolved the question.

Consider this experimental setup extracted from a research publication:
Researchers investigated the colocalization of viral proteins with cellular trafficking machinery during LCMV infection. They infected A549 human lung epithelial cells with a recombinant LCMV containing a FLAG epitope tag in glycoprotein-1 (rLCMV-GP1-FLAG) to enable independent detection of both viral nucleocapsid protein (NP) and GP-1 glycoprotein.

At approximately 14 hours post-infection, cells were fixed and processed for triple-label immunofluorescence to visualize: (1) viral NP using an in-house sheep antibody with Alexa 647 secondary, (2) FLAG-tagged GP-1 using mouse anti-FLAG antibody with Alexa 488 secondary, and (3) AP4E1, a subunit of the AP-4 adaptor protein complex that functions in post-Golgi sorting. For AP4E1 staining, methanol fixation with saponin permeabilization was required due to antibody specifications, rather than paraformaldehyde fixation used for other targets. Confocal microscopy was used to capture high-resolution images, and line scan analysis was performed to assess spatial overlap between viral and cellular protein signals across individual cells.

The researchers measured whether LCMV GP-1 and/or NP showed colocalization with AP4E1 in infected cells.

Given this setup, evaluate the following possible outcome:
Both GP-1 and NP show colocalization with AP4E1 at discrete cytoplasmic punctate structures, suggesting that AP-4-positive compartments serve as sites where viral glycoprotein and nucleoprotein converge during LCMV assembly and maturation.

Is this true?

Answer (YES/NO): NO